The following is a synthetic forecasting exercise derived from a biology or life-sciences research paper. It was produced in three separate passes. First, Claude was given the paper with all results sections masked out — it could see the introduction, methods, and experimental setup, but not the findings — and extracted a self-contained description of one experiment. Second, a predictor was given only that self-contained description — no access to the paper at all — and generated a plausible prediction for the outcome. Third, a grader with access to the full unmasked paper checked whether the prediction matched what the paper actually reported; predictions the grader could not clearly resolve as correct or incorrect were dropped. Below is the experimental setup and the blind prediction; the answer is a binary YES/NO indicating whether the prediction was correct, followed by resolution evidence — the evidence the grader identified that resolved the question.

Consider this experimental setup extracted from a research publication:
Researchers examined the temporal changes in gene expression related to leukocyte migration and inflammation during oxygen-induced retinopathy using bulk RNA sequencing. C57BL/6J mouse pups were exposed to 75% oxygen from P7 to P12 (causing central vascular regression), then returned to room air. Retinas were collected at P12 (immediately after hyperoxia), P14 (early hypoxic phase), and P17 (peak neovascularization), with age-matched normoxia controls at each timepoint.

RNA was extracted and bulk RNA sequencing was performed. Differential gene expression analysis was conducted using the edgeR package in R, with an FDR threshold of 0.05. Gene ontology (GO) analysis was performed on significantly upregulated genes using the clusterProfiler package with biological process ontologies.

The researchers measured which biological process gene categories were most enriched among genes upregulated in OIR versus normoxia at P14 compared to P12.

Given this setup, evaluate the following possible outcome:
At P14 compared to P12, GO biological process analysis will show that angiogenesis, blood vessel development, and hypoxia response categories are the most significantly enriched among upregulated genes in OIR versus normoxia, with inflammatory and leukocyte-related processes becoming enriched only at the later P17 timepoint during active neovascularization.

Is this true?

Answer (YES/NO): NO